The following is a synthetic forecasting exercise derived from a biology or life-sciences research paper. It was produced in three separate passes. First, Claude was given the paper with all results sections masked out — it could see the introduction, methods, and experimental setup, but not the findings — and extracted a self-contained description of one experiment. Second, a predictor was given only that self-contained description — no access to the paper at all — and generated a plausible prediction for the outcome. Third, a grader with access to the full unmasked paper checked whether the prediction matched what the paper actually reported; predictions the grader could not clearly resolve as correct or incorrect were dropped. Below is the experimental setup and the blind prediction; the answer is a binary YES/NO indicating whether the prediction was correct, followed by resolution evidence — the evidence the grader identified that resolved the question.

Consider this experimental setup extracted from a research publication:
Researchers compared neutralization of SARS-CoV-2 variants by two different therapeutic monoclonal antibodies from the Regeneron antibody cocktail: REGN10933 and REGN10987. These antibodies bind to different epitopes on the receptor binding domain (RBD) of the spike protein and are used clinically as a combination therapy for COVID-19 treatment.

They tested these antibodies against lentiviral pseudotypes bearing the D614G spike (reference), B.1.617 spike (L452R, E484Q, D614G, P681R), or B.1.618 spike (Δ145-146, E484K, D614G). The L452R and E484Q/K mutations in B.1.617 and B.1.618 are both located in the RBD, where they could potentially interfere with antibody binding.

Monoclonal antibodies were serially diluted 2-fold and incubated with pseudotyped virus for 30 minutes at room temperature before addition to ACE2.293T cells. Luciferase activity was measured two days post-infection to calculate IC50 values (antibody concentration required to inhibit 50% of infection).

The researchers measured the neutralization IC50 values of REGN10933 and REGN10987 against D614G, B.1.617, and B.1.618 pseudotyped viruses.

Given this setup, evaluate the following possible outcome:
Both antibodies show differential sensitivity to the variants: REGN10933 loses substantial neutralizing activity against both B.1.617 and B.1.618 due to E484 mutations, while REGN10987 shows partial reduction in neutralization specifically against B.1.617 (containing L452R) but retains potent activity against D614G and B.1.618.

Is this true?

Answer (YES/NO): YES